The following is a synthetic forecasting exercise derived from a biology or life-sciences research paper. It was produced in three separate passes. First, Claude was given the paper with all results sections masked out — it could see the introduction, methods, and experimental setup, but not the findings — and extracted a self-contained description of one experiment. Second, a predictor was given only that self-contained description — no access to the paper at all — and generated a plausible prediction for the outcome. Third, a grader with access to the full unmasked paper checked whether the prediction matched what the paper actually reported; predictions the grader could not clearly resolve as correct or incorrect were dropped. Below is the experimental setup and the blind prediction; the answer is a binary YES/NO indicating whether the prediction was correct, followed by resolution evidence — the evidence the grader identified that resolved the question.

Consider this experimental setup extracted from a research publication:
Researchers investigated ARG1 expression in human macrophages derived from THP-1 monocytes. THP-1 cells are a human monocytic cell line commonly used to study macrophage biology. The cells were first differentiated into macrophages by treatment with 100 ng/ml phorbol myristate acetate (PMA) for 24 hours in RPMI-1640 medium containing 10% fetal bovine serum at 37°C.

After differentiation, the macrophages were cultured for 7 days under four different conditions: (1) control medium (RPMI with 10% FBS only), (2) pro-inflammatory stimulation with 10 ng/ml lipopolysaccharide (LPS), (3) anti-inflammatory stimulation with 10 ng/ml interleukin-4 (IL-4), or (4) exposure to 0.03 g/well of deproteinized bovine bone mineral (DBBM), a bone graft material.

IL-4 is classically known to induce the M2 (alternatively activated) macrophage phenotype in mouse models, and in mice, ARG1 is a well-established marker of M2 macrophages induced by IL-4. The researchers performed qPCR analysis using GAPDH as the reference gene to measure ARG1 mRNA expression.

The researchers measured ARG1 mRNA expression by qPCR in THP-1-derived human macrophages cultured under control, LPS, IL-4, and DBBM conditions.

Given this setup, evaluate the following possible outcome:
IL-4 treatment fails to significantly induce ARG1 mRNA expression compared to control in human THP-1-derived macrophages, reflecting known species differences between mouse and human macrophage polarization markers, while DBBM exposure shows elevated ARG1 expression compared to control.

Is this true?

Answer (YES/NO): NO